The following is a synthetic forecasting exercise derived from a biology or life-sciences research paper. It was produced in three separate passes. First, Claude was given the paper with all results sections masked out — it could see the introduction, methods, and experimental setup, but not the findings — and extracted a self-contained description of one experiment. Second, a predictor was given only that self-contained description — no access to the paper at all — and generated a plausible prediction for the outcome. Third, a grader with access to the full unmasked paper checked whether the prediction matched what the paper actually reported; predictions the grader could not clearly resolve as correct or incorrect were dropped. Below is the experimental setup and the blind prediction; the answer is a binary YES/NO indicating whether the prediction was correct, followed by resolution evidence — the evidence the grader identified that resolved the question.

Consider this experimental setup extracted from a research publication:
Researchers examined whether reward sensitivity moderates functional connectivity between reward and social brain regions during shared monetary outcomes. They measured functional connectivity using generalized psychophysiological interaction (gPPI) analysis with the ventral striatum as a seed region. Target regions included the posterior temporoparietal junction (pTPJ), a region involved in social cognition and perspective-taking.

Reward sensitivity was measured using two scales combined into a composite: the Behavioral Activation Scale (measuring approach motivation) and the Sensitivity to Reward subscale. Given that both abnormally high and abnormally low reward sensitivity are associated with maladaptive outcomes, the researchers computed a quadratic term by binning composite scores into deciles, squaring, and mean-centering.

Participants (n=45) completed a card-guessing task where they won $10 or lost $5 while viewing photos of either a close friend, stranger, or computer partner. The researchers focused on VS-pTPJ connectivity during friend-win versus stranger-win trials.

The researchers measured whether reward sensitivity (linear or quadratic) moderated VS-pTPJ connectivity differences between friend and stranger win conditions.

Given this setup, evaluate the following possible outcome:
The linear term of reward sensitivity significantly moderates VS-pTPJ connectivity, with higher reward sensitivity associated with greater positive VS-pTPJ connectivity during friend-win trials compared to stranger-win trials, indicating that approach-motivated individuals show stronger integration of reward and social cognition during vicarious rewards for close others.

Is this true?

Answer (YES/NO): NO